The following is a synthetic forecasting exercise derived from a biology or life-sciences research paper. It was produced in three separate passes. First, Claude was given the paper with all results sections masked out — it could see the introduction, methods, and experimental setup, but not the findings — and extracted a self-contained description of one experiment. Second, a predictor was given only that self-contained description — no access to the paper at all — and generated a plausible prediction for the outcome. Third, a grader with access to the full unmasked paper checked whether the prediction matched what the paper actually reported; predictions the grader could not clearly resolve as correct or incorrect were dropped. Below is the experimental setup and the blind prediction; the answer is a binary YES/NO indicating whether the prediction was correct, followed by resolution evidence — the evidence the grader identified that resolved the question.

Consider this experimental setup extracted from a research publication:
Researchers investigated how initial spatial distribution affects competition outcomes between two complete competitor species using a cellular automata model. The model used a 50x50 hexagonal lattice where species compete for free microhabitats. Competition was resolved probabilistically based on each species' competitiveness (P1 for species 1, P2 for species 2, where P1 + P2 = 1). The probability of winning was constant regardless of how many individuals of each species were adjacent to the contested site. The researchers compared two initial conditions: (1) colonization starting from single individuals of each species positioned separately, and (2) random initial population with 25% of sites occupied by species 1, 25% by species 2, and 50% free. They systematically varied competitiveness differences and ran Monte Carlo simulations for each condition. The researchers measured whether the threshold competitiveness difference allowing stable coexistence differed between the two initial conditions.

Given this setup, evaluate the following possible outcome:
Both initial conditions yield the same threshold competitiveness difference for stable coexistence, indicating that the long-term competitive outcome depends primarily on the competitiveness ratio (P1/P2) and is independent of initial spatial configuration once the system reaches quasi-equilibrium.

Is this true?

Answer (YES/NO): NO